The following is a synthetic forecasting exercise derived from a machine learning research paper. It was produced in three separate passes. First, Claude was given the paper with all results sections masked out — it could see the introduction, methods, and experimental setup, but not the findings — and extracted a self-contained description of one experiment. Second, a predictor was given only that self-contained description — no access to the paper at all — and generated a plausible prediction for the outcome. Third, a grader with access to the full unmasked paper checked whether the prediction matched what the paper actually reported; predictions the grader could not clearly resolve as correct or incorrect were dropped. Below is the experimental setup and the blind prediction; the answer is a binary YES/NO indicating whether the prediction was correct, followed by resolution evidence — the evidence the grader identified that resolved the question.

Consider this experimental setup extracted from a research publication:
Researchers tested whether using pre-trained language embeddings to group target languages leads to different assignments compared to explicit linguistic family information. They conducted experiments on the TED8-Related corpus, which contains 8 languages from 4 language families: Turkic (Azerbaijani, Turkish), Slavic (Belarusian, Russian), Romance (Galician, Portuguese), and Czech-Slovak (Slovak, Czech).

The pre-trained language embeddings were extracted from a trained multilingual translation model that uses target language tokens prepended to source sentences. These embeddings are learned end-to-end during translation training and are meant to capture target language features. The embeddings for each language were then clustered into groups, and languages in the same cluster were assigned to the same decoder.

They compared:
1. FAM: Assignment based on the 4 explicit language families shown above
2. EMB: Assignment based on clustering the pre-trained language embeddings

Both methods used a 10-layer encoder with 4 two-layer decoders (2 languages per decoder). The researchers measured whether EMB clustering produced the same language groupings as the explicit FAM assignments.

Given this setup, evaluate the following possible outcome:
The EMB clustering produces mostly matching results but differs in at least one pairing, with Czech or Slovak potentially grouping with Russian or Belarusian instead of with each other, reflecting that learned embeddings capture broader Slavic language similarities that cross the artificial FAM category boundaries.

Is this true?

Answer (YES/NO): NO